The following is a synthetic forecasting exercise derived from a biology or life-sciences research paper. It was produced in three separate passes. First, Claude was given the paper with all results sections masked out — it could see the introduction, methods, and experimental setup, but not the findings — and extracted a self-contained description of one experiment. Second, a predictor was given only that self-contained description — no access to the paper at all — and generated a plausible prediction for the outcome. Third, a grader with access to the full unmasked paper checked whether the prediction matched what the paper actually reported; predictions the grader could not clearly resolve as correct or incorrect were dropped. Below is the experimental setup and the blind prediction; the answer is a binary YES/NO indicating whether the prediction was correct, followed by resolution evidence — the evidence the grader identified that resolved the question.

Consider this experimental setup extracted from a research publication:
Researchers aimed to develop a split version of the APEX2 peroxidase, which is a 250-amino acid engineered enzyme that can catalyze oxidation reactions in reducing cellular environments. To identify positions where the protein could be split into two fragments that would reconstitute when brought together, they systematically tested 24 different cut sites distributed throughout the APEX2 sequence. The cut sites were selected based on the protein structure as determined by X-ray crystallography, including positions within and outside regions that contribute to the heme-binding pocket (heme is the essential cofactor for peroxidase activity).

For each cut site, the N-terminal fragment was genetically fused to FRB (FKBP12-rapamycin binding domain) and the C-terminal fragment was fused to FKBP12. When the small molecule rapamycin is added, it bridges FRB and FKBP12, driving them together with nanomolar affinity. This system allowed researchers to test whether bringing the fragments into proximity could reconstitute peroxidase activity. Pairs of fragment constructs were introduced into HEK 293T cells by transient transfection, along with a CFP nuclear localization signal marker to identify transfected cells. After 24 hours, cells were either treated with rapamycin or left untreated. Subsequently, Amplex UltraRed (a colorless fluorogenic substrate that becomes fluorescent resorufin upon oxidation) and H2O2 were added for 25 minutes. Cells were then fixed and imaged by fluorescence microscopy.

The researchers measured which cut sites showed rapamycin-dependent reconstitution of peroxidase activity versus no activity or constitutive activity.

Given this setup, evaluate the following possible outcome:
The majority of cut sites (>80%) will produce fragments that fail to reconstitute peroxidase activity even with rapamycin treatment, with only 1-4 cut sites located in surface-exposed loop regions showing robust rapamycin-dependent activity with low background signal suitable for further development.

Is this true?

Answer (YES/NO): NO